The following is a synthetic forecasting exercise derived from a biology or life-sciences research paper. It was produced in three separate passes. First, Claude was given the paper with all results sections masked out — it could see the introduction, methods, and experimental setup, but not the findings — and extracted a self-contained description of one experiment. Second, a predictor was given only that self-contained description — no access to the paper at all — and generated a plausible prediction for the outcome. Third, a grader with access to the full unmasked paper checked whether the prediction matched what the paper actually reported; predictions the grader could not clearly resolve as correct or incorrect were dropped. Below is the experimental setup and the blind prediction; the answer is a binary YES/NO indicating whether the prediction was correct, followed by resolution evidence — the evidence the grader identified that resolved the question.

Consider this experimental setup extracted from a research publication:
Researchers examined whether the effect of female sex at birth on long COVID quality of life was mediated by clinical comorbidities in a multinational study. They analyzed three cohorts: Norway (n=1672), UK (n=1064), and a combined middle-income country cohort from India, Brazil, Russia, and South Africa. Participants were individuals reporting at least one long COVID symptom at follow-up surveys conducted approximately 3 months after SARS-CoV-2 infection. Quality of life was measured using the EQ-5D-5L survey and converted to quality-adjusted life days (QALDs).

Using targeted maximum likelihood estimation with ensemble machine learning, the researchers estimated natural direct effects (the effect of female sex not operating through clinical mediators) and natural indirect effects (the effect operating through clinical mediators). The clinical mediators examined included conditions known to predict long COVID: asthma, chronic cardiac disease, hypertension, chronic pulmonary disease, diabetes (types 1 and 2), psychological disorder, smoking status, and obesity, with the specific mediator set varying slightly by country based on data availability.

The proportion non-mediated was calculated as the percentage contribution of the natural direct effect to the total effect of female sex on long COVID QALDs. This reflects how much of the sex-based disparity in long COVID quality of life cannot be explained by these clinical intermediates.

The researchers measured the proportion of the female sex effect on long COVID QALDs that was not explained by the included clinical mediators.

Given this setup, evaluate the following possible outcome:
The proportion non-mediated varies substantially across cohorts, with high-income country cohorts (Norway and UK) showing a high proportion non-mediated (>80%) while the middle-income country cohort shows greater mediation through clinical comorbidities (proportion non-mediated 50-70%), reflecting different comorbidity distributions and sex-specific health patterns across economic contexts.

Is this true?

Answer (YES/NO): NO